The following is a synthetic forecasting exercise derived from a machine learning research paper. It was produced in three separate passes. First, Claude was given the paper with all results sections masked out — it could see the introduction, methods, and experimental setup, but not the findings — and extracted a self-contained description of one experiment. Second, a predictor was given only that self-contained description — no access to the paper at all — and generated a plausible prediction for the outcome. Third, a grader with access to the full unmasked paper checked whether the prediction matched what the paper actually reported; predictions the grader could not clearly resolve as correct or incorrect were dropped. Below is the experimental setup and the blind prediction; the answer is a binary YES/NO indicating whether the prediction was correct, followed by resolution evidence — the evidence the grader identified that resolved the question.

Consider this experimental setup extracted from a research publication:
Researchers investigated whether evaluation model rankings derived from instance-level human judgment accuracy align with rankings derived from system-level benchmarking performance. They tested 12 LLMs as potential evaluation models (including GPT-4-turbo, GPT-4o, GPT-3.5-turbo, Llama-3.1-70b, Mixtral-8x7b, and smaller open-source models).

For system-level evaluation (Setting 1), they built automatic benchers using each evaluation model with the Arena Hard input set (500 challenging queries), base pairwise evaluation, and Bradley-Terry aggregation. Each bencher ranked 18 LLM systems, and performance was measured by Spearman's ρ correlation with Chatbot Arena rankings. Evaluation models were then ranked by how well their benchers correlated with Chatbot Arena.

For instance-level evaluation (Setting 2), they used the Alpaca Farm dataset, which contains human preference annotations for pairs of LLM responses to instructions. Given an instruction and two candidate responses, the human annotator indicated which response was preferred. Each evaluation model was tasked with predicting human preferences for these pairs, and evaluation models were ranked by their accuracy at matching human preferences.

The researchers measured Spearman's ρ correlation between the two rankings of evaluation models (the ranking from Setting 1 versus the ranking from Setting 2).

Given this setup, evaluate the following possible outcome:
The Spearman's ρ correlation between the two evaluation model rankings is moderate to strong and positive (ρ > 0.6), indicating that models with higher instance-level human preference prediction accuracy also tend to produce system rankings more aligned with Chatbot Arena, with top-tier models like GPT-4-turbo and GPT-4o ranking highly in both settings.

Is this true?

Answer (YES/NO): NO